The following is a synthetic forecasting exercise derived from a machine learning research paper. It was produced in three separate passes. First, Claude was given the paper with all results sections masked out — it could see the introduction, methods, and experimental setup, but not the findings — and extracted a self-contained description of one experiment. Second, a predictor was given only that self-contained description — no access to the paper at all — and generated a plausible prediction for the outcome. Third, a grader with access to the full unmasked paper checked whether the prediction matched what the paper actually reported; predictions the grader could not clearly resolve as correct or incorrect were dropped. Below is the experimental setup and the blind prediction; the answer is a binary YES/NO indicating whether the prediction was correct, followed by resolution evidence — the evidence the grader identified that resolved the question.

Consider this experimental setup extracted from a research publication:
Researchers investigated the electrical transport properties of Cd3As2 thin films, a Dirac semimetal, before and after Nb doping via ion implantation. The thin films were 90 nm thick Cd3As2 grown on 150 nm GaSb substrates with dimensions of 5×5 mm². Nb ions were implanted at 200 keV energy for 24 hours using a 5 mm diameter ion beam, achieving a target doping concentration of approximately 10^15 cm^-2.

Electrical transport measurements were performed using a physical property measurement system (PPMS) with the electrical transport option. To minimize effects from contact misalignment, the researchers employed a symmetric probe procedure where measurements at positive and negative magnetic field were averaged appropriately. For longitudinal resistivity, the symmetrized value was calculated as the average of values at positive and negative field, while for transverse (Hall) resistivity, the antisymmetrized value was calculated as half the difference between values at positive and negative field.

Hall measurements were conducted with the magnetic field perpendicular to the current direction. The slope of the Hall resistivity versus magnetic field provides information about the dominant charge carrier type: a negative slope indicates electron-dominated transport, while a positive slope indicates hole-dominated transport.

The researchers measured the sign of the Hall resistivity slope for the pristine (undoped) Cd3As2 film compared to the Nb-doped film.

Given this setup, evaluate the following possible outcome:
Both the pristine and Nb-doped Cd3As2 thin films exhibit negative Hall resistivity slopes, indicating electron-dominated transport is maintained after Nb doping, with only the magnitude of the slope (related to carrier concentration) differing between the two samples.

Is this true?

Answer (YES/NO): NO